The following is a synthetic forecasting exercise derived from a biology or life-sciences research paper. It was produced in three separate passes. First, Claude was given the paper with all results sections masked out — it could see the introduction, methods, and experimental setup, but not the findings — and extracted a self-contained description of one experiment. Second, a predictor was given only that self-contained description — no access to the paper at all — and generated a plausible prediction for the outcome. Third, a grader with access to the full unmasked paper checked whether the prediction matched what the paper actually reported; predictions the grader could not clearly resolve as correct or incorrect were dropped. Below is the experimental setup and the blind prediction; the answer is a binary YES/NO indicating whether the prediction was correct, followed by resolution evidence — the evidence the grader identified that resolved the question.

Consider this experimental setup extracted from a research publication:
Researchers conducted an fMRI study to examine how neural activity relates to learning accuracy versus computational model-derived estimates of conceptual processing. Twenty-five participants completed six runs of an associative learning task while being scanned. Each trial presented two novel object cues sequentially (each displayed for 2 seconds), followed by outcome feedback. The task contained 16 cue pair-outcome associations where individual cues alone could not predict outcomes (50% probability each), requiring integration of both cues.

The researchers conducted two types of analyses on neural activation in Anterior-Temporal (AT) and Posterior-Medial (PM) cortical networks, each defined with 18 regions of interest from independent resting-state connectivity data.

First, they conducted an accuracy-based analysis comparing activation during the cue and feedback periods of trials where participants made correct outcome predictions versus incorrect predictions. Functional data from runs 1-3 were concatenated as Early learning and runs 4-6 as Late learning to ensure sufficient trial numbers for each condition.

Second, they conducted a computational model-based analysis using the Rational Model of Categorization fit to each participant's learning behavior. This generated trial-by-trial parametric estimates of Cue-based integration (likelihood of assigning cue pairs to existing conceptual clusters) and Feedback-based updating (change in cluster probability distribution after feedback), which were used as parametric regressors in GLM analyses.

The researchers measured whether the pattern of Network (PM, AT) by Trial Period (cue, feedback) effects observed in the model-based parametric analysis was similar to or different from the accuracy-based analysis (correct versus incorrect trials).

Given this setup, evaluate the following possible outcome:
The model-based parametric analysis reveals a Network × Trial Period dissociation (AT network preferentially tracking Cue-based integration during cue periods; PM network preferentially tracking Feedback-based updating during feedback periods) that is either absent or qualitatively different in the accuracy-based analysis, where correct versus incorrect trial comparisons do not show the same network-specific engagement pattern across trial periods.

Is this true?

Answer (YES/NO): NO